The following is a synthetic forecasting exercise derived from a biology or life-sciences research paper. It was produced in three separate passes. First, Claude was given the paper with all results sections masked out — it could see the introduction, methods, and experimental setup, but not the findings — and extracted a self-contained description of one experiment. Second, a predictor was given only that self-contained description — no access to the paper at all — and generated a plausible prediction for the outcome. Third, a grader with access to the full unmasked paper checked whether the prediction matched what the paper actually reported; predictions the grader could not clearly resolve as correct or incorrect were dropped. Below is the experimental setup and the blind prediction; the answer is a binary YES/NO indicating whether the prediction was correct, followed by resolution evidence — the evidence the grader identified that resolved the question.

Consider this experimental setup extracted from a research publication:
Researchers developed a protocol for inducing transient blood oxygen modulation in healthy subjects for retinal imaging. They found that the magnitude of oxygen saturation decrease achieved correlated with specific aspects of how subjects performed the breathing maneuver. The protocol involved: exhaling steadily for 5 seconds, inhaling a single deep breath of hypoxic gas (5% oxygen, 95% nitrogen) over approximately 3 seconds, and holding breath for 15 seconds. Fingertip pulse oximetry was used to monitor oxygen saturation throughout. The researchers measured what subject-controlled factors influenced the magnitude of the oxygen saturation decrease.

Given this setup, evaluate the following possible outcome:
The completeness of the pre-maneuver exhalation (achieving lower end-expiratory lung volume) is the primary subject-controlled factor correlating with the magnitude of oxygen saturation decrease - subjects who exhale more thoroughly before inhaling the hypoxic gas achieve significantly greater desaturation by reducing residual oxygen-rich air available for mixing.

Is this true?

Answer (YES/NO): NO